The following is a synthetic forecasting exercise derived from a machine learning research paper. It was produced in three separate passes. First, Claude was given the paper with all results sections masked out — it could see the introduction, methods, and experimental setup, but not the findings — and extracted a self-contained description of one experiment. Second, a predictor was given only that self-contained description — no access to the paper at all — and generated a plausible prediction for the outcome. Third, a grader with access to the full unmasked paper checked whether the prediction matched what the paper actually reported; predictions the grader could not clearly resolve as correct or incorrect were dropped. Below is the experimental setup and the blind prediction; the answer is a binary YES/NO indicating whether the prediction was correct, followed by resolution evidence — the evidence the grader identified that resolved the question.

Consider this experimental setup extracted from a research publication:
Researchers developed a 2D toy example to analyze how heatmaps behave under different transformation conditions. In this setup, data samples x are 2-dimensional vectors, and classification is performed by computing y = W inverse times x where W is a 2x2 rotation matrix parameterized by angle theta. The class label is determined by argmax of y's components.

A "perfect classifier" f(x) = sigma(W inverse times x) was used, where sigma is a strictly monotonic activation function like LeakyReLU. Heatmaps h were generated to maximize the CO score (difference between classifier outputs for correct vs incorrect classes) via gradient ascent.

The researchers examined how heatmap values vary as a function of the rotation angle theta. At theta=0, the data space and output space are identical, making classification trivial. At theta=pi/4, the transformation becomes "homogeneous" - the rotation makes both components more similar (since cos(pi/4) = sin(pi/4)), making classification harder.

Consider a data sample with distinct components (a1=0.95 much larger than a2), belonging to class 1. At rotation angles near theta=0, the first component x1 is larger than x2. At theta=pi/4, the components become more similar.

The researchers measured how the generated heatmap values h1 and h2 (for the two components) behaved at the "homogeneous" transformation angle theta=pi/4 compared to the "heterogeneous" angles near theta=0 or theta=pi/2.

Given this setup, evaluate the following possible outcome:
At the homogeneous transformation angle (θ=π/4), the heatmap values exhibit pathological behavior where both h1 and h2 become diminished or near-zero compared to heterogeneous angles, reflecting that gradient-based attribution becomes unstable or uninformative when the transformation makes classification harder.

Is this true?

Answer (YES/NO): NO